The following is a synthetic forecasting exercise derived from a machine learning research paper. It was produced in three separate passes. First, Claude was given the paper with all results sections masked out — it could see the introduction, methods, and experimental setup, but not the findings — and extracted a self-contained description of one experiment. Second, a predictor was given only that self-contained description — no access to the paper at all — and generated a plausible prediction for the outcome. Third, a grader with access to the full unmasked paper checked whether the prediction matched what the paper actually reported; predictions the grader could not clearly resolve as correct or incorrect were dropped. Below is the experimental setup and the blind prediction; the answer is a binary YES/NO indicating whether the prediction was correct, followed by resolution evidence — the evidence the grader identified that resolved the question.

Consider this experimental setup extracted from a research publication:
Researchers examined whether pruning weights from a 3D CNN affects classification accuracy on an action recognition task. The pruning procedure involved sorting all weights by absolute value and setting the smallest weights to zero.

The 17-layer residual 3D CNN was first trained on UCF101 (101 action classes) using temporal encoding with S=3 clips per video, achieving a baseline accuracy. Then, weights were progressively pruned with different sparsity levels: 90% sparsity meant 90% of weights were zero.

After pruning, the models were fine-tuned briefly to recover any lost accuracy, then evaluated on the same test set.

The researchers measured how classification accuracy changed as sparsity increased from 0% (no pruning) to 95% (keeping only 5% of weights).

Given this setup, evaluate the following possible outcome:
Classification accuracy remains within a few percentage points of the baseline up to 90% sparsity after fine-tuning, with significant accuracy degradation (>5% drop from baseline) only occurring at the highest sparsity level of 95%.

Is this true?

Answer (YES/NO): NO